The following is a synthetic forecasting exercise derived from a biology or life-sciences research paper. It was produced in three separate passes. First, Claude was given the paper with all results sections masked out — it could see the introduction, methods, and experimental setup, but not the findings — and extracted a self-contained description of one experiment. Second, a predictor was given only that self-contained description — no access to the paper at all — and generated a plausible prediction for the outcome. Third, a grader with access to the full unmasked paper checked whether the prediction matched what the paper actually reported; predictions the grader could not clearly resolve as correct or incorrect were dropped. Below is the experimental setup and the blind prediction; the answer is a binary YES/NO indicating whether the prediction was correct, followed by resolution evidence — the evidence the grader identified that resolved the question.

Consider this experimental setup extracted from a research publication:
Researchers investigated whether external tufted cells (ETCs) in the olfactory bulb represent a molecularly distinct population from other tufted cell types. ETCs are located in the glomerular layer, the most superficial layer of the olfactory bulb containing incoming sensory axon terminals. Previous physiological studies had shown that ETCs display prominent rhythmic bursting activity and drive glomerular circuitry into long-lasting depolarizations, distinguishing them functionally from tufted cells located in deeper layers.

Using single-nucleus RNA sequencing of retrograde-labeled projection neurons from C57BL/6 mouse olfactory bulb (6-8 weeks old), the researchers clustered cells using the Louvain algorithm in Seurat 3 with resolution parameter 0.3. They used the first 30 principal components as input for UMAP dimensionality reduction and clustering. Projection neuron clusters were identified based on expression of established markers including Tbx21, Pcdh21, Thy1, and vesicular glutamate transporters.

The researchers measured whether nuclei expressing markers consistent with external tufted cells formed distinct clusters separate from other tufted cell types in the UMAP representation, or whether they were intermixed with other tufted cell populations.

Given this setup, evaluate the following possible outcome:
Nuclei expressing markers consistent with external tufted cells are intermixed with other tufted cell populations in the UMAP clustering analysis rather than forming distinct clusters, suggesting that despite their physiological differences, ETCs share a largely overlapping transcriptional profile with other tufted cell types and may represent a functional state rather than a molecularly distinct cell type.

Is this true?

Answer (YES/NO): NO